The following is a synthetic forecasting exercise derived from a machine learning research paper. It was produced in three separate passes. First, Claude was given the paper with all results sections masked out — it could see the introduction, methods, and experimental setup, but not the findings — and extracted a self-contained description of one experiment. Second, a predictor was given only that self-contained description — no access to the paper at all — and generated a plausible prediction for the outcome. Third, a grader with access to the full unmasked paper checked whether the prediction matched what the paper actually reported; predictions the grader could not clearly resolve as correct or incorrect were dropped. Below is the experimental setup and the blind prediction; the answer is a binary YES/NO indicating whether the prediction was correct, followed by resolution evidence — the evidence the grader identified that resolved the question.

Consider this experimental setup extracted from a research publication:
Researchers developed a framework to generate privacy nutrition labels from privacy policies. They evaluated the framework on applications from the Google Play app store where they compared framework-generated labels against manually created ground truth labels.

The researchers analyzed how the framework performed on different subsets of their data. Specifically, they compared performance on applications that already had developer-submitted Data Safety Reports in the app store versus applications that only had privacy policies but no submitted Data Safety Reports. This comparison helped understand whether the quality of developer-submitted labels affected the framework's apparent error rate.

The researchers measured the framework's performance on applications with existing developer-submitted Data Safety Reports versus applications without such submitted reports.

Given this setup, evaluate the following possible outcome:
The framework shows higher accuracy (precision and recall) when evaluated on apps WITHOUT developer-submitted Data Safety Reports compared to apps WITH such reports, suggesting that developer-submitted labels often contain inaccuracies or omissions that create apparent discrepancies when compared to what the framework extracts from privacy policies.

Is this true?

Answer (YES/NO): YES